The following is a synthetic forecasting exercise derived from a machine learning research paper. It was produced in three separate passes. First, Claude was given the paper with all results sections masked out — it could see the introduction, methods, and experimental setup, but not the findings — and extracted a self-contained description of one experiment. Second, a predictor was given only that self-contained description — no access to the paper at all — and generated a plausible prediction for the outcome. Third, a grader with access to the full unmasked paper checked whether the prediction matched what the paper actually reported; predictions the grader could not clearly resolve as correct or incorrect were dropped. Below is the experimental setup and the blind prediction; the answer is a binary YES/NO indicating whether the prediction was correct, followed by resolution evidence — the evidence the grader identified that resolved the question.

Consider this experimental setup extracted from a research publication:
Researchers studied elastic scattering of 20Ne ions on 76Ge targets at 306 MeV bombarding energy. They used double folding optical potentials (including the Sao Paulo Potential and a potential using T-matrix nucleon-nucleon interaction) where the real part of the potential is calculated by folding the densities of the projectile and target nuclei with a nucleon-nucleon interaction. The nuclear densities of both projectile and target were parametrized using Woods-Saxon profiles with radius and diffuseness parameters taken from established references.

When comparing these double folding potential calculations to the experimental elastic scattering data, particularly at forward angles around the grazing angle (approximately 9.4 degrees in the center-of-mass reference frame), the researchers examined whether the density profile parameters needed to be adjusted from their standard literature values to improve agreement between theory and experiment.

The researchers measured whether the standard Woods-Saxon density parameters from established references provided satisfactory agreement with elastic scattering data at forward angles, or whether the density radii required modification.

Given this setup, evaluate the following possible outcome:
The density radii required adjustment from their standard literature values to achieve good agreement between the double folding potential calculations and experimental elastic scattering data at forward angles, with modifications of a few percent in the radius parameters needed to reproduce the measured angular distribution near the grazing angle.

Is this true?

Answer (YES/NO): YES